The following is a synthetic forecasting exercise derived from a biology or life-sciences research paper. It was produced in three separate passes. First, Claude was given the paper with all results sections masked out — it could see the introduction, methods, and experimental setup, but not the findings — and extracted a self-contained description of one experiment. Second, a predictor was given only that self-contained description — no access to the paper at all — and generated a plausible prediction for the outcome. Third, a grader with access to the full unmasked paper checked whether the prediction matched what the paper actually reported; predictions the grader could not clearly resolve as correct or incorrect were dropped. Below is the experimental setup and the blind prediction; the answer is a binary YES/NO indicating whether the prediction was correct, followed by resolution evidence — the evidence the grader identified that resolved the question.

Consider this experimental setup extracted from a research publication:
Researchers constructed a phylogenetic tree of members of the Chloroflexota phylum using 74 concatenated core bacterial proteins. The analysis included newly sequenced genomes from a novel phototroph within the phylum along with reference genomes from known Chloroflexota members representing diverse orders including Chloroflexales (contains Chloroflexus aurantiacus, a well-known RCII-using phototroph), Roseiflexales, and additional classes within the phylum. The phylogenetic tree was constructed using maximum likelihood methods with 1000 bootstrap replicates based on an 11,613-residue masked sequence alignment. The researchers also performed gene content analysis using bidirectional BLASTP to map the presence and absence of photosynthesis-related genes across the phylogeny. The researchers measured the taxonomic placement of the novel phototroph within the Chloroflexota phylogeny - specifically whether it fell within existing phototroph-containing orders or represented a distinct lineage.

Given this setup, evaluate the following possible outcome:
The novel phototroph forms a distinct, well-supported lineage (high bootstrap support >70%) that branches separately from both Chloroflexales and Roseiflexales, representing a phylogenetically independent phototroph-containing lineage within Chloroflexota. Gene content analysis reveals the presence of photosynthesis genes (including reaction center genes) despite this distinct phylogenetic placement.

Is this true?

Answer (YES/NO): YES